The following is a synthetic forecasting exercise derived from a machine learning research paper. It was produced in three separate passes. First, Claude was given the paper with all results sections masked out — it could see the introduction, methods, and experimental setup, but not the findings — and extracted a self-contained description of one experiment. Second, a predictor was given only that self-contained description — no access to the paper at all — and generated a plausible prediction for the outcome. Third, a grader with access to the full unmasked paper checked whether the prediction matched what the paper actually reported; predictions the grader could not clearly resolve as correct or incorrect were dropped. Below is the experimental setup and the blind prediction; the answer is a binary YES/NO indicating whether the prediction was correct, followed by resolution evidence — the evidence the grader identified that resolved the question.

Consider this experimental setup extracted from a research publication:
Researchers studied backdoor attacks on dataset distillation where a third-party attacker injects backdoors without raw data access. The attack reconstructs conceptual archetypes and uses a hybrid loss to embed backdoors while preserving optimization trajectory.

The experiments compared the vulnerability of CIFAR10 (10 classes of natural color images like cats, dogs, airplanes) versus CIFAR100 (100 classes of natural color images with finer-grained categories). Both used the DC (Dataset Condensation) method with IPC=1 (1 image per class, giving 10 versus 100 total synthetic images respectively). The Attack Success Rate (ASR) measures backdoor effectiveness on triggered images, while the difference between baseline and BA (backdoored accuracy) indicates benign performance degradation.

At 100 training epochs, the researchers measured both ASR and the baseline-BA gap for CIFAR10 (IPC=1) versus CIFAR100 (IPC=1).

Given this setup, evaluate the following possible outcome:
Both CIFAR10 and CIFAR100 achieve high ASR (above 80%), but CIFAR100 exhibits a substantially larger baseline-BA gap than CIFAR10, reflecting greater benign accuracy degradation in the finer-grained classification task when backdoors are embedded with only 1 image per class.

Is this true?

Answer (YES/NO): NO